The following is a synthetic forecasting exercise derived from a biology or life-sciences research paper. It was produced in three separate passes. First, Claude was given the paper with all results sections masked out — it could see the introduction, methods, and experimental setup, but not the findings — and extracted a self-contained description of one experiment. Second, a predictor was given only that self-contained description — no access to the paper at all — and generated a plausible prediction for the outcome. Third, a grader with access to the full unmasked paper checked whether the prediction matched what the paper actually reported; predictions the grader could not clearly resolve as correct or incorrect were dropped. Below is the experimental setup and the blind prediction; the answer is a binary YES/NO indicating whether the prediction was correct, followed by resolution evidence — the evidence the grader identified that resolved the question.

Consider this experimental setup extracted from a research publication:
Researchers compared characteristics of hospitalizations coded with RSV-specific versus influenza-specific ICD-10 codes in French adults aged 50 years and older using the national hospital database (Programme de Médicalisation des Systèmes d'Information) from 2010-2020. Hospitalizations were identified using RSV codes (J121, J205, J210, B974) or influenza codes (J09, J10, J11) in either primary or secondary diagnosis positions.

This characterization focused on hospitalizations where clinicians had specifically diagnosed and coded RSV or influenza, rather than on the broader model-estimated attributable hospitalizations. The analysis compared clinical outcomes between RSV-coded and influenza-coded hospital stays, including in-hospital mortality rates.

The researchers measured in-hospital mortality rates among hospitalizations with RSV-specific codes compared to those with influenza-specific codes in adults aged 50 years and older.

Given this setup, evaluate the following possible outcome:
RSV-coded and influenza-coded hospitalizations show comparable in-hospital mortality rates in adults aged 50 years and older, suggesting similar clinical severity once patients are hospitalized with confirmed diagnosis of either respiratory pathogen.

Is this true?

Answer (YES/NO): YES